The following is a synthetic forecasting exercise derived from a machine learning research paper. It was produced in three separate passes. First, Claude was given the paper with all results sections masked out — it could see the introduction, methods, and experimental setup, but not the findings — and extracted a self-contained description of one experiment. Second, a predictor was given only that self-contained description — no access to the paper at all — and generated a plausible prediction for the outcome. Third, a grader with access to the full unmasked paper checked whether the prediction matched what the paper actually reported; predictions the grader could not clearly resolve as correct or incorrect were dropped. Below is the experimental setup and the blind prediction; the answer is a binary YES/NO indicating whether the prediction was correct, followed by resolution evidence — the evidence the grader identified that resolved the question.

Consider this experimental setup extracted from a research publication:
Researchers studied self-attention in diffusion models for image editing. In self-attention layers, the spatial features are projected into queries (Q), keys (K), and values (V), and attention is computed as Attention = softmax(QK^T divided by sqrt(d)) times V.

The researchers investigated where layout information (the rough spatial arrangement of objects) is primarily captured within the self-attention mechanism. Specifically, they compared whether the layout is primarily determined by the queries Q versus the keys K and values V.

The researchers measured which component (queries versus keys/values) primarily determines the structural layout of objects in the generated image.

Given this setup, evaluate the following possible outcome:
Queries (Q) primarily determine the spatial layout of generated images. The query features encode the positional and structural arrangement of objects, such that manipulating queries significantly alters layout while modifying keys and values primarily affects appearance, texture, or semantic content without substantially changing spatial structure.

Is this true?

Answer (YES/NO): YES